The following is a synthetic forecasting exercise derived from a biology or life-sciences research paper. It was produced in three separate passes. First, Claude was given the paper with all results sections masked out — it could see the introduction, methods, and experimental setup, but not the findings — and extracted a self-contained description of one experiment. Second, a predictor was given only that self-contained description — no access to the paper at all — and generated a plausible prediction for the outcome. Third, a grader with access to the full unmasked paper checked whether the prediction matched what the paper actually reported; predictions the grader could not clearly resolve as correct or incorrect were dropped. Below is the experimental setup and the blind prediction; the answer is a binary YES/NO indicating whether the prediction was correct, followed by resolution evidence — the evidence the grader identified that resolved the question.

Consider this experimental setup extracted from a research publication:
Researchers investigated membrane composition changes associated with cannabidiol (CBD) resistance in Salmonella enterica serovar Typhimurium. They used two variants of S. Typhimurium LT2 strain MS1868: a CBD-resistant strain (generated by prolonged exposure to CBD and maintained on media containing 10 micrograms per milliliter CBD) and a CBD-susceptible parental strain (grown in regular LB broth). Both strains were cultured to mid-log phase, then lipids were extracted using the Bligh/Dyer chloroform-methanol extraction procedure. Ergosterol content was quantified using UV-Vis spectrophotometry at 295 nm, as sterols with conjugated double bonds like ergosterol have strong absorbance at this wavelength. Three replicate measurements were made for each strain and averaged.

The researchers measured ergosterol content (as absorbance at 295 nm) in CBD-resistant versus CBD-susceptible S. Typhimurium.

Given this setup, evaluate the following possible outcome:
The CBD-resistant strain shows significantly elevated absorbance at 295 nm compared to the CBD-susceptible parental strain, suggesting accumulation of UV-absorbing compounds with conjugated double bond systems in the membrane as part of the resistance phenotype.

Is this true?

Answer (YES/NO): NO